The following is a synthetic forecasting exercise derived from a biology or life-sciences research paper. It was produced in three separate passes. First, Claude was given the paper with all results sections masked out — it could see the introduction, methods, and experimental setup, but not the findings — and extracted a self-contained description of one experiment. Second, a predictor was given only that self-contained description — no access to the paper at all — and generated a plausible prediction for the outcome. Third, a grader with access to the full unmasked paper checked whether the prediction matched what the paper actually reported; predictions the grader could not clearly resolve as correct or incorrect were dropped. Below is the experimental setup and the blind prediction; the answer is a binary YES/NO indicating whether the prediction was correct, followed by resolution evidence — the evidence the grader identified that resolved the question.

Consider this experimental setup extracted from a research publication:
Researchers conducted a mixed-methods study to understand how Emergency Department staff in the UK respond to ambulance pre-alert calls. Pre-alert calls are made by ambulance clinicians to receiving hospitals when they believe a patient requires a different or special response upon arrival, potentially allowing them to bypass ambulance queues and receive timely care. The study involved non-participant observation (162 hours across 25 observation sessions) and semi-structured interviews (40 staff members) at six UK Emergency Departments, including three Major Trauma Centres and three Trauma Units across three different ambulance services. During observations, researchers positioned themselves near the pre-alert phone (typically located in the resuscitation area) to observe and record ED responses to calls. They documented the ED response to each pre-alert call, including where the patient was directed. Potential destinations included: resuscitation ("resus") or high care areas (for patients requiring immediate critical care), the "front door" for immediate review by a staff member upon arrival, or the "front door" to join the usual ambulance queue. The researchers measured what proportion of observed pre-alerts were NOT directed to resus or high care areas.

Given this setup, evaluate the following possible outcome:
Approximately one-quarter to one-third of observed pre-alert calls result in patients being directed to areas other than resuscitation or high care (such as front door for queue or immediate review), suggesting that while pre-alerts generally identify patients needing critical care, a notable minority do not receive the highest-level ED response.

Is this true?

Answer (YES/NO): NO